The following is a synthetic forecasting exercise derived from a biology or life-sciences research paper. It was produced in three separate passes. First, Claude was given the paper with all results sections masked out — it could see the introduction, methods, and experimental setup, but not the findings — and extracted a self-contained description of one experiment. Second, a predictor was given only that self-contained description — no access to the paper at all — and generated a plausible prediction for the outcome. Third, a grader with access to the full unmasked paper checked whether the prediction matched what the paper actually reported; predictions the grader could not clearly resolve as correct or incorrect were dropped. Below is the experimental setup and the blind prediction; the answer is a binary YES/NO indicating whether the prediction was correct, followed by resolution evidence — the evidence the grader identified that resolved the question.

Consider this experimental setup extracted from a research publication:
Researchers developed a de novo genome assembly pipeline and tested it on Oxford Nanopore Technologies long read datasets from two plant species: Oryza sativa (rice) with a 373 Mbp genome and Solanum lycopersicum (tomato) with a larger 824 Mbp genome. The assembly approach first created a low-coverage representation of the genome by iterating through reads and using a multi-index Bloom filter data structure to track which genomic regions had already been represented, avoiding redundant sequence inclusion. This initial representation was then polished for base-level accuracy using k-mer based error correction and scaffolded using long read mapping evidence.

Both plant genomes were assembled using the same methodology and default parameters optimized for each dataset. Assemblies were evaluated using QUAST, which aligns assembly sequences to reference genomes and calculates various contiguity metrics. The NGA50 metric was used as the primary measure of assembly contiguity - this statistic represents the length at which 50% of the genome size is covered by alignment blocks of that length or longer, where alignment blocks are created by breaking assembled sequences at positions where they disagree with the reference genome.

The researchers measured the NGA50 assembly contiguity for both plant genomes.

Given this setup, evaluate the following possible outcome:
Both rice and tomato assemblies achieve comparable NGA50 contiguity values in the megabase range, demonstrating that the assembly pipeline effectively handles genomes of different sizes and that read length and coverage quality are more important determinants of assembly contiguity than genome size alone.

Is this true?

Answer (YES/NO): NO